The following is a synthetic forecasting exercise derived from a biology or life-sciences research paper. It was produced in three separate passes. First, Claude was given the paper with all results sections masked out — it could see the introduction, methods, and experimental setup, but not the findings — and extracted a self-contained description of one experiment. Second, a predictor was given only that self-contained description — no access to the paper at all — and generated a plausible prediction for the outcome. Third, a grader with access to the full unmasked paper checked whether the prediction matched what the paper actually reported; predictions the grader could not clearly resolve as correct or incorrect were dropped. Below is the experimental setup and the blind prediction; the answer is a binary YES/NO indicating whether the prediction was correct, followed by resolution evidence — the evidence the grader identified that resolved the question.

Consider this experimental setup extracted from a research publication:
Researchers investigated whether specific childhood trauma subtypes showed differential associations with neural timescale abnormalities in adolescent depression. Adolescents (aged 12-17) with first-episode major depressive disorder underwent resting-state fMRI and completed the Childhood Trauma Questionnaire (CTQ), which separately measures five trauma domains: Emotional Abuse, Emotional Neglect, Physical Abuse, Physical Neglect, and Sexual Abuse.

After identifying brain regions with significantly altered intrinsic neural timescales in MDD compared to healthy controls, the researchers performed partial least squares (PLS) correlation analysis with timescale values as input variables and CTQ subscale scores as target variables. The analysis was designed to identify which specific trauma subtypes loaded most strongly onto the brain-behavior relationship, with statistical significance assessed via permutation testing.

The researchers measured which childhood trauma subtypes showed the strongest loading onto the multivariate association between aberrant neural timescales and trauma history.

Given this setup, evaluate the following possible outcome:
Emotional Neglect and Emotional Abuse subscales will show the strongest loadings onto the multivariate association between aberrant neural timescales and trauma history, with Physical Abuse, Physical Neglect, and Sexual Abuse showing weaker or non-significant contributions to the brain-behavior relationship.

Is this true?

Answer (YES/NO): NO